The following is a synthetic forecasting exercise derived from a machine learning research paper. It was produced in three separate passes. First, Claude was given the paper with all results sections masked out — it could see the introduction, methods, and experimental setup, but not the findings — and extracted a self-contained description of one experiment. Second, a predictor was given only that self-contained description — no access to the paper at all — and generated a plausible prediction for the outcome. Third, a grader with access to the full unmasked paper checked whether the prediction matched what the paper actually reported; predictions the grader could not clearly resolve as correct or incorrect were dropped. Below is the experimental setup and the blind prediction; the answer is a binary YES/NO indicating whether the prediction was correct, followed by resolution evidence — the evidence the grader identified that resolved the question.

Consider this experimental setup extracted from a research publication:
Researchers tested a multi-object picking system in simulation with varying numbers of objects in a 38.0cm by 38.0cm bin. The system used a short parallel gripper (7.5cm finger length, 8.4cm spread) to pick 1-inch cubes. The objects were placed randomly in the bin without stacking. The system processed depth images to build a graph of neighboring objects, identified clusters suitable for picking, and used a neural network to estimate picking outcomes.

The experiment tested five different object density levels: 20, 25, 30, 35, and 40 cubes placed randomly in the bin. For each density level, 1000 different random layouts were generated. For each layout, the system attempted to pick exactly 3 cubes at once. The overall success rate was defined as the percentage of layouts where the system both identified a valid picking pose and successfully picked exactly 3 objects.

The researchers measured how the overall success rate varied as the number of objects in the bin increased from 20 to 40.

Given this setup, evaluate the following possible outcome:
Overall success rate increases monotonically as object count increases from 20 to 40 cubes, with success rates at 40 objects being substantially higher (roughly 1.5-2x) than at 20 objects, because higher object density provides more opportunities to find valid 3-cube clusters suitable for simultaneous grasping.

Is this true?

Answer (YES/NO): NO